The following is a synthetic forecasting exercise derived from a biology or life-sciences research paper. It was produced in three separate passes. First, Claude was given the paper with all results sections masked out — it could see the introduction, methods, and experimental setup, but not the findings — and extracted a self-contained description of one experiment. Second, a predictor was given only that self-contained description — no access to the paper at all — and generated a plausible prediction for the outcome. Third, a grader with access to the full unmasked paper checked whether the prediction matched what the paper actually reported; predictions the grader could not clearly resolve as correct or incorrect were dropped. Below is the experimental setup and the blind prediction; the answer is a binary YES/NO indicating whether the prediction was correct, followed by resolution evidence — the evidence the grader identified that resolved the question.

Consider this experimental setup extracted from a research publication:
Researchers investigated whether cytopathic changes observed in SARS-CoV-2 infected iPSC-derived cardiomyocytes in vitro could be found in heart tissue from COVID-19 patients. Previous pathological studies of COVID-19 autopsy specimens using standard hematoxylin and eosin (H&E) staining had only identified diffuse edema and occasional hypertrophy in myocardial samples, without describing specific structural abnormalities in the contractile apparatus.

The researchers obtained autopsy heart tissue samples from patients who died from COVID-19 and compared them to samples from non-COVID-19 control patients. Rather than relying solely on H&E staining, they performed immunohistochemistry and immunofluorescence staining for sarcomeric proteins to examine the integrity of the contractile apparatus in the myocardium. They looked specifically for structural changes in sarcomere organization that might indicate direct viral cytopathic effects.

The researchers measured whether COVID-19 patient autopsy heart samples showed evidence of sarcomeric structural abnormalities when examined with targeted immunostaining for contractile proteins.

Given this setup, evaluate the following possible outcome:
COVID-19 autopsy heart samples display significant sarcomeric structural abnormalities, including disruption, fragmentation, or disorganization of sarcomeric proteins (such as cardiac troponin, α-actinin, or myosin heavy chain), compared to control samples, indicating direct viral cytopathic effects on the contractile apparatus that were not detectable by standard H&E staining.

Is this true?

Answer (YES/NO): YES